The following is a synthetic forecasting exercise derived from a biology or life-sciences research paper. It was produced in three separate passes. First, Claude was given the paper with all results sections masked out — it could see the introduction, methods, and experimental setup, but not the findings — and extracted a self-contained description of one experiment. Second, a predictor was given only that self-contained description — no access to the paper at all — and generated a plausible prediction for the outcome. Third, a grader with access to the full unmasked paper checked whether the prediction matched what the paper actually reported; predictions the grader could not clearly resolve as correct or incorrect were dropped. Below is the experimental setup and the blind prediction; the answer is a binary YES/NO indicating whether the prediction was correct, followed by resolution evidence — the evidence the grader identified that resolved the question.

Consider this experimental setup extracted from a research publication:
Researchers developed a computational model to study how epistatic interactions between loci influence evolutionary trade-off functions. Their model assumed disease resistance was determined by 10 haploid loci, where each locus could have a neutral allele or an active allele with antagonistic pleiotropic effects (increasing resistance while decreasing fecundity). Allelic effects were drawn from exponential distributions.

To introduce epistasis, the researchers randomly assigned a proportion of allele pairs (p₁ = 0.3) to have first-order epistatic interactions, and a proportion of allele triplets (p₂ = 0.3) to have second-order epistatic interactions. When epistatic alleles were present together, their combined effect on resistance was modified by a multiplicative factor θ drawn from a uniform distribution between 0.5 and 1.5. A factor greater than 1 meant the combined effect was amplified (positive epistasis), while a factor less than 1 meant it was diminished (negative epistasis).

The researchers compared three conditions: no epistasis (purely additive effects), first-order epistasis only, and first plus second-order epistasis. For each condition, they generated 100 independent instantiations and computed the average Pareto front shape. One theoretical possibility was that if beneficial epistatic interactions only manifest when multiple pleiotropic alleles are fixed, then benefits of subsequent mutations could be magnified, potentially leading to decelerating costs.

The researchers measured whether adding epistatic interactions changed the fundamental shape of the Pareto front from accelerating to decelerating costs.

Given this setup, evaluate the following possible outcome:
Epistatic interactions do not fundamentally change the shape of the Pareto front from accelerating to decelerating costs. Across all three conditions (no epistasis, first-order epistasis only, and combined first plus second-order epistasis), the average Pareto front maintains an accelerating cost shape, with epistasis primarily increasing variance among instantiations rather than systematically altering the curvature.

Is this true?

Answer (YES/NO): NO